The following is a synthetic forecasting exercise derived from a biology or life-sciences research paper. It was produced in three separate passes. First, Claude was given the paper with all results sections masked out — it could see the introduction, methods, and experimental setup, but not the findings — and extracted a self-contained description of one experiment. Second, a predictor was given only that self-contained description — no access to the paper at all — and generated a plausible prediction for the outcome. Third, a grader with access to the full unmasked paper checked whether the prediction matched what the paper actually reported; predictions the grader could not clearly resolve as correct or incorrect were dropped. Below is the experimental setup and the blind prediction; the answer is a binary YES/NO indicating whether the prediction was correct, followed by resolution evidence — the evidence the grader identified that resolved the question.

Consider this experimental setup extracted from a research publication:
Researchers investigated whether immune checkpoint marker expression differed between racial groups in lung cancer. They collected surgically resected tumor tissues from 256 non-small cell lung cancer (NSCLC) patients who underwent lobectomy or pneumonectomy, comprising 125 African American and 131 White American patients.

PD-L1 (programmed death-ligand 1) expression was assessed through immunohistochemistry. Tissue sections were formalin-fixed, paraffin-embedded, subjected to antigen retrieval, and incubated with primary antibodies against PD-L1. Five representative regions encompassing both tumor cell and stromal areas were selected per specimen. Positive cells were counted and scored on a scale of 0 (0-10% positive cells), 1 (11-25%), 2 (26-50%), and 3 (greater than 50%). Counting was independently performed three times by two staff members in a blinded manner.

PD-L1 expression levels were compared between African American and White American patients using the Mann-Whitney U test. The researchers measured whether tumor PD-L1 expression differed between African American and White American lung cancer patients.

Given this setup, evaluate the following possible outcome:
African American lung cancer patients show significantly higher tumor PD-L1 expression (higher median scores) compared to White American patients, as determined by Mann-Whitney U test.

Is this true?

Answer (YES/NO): NO